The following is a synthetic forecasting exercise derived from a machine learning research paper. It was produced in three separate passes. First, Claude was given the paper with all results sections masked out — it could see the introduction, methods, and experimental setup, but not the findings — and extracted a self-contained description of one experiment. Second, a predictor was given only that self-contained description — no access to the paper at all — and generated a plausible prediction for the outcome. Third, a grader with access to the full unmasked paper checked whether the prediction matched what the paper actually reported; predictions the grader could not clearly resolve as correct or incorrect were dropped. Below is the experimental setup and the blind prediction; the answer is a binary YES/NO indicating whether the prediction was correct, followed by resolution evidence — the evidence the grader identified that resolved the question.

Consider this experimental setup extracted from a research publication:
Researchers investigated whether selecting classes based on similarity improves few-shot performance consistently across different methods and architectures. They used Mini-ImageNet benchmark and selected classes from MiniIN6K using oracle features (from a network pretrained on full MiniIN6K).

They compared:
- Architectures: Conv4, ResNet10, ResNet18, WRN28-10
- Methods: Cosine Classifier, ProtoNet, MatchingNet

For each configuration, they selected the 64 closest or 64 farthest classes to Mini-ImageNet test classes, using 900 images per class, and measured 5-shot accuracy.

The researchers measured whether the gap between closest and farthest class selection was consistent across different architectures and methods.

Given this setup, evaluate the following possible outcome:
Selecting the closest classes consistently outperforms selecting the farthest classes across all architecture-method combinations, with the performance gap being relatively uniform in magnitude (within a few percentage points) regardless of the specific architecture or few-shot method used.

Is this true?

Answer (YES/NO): YES